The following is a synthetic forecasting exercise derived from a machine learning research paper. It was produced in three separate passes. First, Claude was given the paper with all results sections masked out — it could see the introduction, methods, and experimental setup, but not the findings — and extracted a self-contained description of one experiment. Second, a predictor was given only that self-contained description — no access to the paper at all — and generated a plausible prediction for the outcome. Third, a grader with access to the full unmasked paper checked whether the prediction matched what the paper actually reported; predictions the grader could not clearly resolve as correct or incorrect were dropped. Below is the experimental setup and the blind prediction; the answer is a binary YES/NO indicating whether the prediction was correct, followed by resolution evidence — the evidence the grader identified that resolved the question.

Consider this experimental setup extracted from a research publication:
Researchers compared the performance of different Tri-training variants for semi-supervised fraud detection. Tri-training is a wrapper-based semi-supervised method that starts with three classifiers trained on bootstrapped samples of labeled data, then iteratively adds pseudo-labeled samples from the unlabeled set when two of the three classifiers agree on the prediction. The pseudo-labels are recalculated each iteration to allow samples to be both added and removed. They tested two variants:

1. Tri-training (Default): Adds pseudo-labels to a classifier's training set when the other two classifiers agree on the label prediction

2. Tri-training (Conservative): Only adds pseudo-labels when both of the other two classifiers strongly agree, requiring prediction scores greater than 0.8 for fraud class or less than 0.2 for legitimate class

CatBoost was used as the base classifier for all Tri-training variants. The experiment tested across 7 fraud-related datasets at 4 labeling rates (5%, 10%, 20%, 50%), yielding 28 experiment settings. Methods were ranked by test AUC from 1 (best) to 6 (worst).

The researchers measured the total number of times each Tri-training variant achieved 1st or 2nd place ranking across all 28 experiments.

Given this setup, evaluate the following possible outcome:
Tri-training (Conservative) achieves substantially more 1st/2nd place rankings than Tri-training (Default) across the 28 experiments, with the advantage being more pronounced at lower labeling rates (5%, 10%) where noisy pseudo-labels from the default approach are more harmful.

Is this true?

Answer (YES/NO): NO